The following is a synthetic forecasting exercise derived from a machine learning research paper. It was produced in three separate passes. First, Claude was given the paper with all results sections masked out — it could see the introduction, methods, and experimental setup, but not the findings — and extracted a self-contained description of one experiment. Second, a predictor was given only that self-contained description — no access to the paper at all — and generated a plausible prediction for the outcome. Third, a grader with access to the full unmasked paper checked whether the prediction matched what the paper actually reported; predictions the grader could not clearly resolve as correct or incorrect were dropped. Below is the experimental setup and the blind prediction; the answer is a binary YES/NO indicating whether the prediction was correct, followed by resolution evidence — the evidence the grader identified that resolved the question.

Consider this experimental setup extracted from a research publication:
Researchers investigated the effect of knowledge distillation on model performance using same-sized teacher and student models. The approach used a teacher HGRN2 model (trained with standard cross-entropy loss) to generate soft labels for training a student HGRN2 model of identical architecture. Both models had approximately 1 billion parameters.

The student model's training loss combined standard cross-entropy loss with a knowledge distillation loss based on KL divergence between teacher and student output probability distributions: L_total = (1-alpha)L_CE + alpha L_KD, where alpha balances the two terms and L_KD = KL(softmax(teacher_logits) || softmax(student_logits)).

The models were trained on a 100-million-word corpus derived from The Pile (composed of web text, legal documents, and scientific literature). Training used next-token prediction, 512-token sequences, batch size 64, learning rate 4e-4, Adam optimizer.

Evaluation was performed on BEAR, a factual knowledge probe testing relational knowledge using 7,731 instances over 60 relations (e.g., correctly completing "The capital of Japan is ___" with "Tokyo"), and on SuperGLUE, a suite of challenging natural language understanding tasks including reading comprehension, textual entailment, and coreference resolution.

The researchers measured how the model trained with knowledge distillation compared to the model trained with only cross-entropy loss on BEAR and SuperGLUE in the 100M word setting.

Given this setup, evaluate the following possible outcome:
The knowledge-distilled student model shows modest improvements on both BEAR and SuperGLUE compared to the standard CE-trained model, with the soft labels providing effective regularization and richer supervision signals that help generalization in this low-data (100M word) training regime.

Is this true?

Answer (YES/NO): NO